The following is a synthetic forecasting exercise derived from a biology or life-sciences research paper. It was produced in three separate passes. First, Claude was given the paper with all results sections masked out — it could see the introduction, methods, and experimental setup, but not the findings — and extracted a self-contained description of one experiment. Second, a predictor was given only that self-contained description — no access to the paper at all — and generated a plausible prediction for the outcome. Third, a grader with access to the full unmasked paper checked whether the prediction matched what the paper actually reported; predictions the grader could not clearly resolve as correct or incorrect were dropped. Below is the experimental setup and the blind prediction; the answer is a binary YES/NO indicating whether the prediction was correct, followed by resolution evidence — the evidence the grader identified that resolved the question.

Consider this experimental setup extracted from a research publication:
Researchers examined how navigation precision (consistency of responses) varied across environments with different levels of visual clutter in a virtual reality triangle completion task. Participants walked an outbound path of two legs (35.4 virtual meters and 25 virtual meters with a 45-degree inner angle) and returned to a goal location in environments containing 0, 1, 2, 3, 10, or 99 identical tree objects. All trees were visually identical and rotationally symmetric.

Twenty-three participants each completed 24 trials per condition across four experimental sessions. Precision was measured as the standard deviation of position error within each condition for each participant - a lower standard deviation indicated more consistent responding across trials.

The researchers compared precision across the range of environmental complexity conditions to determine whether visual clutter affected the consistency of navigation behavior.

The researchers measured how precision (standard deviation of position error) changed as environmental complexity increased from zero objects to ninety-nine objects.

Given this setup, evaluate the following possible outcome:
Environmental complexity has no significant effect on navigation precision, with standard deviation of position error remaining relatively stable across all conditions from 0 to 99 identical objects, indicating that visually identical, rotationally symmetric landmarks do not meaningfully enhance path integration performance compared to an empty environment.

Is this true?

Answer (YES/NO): NO